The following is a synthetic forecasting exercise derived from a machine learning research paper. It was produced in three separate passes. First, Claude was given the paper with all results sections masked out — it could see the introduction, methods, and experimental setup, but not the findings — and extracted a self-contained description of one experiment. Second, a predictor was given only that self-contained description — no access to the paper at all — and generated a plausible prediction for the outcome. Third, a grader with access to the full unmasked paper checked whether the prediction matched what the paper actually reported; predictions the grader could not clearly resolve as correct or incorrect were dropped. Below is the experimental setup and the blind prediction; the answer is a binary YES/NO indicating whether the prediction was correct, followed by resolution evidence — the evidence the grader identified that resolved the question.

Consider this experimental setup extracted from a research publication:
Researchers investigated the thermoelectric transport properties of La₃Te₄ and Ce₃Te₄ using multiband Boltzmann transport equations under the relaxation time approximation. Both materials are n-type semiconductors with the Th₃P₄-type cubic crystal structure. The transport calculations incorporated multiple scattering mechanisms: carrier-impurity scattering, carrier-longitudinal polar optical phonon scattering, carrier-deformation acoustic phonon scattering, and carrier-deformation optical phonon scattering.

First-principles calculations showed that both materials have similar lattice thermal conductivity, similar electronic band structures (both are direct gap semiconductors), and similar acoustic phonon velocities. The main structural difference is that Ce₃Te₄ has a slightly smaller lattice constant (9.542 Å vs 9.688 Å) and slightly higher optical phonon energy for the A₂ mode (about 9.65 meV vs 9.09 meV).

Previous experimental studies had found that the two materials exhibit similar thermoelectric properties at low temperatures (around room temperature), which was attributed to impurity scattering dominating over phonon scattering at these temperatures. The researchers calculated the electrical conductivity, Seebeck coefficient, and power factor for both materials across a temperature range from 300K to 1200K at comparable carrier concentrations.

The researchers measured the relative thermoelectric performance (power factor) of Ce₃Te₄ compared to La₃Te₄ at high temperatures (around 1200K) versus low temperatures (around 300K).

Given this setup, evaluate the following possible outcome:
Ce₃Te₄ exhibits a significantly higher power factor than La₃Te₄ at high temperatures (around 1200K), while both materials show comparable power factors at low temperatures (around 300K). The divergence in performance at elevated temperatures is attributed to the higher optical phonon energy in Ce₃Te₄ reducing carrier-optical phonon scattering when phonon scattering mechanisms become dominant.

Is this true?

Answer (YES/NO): YES